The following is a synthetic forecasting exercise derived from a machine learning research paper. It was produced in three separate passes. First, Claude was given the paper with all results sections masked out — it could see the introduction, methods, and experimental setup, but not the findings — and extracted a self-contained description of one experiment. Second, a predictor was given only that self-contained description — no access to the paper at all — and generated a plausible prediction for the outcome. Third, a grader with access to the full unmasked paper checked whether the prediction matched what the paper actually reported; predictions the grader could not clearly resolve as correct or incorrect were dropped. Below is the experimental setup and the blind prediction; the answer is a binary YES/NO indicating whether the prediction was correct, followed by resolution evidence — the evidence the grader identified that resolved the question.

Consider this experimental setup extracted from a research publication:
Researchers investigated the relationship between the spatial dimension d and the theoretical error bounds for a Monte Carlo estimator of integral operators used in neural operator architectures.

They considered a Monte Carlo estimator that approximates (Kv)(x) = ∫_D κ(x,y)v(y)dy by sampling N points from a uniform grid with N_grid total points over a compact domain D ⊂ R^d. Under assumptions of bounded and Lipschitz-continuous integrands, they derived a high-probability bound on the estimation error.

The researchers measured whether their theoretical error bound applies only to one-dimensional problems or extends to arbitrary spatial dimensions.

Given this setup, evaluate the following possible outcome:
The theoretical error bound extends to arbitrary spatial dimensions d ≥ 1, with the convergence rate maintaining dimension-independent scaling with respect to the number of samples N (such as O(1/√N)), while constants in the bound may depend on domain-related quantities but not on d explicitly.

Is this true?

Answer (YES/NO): NO